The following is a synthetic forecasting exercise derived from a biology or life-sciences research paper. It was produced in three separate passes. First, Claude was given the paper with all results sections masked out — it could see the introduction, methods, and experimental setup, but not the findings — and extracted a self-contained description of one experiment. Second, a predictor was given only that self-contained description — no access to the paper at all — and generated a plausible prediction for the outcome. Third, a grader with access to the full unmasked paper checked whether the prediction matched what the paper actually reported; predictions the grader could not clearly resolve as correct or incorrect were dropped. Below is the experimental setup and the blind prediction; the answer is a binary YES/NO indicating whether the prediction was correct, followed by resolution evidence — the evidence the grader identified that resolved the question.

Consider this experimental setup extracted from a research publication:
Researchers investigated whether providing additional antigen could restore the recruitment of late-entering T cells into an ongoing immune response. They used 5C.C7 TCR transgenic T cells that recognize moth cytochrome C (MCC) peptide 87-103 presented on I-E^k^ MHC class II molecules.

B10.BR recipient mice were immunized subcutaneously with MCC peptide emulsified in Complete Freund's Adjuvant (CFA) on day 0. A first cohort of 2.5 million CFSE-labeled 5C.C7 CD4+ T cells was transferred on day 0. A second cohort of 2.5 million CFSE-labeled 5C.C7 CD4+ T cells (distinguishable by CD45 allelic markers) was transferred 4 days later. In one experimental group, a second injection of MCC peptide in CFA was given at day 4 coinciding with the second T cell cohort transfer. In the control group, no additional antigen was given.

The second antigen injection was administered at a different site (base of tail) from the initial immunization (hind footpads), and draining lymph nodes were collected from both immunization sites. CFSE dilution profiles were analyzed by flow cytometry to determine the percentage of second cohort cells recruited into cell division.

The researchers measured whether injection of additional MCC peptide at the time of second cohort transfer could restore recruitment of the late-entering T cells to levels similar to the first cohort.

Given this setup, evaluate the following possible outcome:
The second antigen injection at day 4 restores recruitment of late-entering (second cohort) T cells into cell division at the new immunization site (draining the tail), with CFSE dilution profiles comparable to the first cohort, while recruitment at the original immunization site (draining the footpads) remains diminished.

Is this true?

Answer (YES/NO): NO